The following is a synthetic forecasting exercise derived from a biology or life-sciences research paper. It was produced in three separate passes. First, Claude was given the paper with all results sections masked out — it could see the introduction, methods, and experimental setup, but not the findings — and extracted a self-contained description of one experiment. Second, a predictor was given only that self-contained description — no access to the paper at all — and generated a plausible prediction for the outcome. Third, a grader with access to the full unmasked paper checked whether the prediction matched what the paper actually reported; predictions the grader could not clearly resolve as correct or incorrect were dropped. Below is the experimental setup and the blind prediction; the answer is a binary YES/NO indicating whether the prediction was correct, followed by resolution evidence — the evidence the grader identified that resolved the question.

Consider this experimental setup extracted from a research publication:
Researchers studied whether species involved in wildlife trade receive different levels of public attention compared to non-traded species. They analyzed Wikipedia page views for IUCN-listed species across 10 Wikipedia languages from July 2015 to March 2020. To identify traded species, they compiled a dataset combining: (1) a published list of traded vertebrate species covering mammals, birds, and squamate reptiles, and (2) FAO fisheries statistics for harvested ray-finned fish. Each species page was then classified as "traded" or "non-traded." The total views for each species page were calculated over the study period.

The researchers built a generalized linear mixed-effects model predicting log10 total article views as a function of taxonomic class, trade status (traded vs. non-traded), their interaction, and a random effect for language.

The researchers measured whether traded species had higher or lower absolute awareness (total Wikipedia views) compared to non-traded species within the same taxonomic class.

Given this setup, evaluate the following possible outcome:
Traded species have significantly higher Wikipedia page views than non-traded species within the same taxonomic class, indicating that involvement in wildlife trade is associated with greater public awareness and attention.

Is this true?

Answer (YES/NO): YES